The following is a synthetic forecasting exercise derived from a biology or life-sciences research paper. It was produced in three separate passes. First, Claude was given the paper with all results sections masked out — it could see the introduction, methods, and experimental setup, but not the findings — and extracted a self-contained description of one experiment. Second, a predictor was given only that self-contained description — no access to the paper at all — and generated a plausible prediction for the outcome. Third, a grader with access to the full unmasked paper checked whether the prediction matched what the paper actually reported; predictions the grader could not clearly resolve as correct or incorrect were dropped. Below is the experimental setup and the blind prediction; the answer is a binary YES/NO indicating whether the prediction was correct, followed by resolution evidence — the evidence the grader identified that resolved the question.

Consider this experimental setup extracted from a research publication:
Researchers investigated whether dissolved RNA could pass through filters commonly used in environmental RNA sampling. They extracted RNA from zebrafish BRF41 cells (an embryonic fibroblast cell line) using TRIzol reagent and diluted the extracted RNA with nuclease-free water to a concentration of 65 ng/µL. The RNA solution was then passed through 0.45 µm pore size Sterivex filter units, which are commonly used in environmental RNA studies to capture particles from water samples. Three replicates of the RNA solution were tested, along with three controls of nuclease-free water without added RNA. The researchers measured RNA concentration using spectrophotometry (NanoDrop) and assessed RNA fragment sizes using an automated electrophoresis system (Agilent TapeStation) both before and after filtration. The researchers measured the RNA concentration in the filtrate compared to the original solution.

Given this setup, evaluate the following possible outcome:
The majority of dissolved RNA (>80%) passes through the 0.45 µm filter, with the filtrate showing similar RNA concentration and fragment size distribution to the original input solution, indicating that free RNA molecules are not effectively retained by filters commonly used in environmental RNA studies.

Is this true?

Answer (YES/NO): YES